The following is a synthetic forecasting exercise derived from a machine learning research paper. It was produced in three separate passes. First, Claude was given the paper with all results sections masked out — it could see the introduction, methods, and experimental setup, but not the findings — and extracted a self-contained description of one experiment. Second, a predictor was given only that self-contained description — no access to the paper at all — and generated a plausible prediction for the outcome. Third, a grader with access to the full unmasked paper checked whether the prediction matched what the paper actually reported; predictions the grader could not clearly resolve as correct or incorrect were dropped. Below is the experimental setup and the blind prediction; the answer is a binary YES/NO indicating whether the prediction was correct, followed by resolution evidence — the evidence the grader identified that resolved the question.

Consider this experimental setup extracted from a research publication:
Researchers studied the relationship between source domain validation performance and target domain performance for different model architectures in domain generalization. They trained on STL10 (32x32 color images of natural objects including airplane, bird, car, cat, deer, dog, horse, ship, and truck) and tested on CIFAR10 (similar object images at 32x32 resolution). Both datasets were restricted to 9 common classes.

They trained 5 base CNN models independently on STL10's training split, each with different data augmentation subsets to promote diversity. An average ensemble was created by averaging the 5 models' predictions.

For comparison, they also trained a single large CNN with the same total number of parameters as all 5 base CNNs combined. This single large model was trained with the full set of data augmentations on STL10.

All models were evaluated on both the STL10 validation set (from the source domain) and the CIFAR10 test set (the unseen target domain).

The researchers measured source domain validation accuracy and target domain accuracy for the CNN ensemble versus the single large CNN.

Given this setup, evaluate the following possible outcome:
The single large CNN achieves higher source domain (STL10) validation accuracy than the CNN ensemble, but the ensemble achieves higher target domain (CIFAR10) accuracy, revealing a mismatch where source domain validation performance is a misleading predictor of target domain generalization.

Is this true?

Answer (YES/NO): NO